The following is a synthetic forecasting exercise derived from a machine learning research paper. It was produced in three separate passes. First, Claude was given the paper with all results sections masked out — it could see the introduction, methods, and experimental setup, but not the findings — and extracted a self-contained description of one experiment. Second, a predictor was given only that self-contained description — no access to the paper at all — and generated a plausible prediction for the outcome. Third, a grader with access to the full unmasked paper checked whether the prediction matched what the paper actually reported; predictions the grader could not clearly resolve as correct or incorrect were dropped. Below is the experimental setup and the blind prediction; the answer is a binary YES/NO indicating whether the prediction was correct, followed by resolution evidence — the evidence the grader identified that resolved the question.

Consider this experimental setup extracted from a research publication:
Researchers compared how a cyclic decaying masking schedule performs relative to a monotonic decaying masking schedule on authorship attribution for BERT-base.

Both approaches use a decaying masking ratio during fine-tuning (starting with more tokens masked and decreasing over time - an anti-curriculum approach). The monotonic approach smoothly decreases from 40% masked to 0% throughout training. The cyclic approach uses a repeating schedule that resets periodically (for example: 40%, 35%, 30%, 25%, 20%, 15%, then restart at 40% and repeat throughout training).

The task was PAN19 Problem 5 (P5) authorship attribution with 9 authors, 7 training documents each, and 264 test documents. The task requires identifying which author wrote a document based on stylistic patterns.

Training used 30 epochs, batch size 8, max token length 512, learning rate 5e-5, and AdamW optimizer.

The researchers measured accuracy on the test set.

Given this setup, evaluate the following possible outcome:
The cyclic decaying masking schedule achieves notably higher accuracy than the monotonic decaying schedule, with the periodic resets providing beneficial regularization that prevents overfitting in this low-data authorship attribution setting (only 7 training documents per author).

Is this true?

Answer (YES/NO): YES